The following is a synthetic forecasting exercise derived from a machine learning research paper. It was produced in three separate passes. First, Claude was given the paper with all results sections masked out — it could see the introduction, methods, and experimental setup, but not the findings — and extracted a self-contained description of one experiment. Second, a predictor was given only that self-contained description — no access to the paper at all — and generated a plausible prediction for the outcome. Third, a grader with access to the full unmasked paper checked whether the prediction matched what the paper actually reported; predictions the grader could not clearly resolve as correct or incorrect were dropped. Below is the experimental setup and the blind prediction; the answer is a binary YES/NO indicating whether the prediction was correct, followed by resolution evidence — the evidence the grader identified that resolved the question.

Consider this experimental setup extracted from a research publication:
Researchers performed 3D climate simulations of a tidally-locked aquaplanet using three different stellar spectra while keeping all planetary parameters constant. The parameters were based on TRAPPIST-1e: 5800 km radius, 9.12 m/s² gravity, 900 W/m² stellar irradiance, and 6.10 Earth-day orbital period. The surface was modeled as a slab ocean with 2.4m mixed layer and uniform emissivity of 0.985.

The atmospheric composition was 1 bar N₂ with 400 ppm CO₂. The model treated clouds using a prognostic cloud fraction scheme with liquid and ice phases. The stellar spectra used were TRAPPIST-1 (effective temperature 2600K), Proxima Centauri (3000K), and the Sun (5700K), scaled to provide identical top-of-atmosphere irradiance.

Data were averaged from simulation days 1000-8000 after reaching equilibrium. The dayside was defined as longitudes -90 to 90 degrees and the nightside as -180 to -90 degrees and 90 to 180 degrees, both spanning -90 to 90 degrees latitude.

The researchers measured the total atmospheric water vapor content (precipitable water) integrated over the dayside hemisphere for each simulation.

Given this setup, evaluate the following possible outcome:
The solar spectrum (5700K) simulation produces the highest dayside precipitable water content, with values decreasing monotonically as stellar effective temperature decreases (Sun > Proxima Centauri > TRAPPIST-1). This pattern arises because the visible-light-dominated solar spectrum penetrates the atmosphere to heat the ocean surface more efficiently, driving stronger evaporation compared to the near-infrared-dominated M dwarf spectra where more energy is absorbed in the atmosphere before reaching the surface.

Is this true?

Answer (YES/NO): NO